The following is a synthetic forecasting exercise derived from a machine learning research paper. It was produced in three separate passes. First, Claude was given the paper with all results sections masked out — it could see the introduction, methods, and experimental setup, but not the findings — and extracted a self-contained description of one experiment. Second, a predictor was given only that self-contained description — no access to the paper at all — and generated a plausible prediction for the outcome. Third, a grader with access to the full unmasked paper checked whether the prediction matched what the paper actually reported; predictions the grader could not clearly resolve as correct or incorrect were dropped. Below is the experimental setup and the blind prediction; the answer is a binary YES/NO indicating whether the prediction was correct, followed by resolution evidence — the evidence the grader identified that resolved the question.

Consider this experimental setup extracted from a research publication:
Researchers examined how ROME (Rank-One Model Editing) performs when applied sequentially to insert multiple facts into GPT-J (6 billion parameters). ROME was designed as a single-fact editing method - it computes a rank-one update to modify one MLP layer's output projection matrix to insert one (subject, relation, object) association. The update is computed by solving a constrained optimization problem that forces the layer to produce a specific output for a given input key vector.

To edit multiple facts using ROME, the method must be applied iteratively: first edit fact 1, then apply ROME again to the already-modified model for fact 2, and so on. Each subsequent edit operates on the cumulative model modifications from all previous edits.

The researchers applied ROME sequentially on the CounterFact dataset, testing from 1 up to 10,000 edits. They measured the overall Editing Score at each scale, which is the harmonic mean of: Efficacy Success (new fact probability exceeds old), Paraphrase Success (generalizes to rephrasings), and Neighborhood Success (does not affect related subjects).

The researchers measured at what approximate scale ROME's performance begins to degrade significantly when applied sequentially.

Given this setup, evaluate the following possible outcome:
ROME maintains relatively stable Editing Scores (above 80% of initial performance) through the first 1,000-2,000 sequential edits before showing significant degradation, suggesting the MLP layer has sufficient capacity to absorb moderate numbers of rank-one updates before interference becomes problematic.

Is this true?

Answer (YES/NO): NO